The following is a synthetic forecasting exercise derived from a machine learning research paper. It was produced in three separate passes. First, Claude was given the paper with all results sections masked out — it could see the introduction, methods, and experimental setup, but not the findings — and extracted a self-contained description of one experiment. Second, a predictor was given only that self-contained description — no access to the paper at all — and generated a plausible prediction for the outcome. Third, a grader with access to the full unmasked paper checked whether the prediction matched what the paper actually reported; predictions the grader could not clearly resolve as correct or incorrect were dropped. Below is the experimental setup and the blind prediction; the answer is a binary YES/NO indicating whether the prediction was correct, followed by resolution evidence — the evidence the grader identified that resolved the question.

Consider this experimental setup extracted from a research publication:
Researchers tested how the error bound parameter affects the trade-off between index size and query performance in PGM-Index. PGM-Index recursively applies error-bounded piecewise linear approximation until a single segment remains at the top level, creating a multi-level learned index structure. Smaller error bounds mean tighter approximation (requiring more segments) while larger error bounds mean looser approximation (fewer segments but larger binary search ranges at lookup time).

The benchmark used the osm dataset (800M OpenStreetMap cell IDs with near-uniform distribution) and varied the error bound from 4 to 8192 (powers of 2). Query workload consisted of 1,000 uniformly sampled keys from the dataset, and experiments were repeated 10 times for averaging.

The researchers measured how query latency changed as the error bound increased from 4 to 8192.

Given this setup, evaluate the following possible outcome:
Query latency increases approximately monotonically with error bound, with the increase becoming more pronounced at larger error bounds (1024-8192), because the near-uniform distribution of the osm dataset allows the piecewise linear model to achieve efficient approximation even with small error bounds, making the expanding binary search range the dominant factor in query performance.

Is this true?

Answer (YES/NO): NO